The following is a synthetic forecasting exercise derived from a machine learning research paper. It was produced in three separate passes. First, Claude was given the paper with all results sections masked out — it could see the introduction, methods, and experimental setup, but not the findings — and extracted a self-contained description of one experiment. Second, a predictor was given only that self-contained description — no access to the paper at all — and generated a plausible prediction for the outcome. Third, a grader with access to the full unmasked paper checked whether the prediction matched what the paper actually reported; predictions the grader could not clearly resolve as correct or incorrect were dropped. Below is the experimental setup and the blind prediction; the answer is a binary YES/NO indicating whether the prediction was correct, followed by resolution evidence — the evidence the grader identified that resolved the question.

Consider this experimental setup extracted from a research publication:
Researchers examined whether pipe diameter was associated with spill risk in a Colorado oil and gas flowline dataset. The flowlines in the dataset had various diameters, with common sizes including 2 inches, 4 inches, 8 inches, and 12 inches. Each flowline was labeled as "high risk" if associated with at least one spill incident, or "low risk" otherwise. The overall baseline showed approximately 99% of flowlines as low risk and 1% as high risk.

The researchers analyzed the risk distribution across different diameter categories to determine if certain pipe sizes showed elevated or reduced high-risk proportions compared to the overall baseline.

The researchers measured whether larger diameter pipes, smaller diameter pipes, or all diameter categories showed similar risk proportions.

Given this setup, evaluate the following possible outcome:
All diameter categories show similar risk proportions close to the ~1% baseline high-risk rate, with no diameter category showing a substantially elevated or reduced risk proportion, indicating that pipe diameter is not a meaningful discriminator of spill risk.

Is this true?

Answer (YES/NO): NO